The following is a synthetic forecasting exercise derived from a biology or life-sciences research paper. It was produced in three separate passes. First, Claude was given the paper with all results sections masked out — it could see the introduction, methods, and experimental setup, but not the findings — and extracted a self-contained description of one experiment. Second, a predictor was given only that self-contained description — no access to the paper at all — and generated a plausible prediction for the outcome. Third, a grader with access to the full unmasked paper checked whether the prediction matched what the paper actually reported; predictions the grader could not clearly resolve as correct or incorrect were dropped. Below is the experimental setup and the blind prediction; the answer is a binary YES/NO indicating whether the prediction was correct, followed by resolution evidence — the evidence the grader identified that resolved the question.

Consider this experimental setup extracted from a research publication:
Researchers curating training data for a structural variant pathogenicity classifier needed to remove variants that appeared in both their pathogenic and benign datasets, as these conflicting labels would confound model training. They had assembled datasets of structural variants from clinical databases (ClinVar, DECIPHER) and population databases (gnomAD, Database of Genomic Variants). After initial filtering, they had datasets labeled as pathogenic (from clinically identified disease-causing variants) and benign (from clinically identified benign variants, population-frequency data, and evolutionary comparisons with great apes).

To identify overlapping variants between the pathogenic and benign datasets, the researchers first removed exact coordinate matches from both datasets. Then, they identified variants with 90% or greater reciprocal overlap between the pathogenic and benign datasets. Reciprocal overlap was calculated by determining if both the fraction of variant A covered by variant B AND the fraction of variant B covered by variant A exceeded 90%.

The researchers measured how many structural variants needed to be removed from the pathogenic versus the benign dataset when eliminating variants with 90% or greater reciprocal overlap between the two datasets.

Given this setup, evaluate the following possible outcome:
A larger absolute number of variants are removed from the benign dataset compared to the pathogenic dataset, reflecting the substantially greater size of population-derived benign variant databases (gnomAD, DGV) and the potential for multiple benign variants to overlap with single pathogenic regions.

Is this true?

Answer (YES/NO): NO